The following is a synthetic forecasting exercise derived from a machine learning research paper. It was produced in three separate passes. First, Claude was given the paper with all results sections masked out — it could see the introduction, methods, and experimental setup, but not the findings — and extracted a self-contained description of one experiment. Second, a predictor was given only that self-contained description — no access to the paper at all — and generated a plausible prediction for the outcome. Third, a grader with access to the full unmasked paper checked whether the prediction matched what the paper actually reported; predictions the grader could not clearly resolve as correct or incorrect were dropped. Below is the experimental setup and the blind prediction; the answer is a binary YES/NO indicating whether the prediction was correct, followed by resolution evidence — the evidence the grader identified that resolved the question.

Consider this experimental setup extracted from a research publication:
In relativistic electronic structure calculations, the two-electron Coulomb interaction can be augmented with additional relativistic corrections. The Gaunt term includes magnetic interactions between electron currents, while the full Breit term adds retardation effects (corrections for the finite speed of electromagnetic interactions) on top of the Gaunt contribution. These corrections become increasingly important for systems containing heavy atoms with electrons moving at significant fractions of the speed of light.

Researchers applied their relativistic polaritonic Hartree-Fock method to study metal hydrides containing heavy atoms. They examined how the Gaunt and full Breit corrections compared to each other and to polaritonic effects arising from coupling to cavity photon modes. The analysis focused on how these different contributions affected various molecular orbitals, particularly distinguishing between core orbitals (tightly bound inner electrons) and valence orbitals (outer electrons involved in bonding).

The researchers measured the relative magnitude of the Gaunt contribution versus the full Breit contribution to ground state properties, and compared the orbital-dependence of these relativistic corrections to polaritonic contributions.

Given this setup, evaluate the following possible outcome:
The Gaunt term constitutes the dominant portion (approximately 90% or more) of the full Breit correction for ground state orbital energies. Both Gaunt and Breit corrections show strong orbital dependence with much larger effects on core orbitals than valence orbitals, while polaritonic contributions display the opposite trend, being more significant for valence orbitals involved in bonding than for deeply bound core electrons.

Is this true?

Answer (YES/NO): YES